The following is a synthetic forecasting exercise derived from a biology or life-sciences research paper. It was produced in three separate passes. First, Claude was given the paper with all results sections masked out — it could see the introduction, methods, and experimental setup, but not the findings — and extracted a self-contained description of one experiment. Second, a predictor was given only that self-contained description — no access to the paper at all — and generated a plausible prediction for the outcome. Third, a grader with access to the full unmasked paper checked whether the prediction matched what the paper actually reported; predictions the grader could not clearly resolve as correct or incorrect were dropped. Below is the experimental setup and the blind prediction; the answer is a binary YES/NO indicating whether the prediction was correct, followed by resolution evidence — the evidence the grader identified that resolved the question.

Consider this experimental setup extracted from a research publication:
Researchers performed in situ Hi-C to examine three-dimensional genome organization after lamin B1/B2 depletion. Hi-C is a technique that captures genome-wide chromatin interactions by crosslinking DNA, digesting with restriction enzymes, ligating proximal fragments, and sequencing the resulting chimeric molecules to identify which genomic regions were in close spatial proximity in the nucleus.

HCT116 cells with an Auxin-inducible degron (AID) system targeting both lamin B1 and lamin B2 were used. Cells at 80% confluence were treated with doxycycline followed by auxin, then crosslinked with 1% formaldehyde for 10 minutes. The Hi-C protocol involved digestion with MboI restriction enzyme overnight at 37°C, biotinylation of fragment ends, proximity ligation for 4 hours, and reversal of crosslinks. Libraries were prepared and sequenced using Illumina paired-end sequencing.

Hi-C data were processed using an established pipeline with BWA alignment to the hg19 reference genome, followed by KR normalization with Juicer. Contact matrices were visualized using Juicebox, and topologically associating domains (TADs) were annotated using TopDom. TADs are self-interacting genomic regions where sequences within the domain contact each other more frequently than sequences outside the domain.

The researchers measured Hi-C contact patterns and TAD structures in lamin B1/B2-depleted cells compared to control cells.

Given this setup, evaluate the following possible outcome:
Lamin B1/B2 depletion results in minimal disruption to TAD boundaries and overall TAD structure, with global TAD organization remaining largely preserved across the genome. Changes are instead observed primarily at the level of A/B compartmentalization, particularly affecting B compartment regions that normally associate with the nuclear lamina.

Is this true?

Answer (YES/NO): NO